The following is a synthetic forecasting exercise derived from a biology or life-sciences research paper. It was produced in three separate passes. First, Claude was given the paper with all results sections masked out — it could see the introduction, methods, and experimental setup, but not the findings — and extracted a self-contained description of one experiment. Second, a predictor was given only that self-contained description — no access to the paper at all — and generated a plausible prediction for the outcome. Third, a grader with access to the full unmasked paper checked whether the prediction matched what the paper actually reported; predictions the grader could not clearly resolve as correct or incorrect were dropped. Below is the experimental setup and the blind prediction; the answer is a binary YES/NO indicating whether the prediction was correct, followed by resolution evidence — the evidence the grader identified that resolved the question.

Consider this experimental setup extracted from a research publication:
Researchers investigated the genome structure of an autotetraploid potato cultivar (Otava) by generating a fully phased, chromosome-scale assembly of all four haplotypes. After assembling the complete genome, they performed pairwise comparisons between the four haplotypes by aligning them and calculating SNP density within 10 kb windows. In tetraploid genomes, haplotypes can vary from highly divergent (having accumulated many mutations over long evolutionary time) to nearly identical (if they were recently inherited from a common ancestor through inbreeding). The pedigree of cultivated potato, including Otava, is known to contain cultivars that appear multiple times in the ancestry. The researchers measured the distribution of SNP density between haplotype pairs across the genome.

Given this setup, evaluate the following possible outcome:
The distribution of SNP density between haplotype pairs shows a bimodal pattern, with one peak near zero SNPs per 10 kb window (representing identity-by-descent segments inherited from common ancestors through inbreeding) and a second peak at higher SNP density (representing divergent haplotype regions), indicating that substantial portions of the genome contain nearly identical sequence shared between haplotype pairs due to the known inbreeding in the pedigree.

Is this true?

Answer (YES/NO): YES